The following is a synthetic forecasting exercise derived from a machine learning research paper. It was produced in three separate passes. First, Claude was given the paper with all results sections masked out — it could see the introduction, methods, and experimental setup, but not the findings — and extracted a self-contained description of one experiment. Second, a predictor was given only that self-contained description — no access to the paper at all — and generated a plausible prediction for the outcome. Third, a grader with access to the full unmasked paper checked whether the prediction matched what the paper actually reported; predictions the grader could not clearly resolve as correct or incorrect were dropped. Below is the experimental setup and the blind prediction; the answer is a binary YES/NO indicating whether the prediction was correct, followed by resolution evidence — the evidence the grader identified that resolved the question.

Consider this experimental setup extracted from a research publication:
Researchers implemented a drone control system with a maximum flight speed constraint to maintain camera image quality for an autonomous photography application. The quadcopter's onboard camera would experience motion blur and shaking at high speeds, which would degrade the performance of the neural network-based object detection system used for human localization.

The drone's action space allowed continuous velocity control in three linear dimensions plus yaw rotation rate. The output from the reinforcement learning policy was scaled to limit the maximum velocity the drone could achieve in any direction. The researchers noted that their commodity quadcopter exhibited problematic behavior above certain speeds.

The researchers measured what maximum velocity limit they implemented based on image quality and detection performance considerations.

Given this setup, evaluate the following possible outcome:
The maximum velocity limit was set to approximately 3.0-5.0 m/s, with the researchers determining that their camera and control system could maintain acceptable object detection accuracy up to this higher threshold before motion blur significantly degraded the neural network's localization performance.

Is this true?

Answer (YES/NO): YES